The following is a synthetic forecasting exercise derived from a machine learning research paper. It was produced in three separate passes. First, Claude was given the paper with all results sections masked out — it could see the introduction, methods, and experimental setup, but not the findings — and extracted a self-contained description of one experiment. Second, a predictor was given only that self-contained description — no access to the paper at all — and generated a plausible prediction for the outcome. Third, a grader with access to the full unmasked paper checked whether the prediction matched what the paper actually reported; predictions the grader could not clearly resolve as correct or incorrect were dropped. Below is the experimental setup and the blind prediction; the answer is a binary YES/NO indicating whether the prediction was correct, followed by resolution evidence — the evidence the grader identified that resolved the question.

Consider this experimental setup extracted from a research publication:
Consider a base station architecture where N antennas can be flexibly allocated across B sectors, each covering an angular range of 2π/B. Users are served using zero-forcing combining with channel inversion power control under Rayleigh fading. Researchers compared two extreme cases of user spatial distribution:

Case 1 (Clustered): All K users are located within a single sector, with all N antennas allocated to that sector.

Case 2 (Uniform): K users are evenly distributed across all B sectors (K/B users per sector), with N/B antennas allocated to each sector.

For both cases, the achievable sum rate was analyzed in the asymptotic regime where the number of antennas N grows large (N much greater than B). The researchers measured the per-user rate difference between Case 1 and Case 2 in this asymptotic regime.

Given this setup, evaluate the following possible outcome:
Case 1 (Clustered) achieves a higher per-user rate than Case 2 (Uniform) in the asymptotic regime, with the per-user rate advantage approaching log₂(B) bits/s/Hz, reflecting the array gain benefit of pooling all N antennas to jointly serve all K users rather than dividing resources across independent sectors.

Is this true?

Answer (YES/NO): YES